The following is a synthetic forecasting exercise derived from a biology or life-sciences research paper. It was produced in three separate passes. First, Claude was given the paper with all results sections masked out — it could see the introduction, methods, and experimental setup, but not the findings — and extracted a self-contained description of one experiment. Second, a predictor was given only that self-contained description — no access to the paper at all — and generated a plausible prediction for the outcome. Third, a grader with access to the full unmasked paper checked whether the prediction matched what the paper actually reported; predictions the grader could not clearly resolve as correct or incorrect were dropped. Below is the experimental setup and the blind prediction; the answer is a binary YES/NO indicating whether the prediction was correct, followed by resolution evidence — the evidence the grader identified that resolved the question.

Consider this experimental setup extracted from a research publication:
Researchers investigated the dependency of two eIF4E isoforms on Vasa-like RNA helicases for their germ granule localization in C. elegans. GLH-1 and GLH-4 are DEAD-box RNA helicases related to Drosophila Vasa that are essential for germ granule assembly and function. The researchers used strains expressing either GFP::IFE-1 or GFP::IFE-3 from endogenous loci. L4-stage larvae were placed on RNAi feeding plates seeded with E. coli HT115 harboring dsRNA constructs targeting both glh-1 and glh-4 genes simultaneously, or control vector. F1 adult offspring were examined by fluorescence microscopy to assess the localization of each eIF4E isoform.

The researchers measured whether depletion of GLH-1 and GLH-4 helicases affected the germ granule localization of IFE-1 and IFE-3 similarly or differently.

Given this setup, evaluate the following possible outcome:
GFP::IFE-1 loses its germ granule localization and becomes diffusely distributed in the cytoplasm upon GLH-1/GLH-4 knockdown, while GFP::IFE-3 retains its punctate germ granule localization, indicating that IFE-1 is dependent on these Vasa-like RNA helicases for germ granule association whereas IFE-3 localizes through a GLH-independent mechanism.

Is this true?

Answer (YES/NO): NO